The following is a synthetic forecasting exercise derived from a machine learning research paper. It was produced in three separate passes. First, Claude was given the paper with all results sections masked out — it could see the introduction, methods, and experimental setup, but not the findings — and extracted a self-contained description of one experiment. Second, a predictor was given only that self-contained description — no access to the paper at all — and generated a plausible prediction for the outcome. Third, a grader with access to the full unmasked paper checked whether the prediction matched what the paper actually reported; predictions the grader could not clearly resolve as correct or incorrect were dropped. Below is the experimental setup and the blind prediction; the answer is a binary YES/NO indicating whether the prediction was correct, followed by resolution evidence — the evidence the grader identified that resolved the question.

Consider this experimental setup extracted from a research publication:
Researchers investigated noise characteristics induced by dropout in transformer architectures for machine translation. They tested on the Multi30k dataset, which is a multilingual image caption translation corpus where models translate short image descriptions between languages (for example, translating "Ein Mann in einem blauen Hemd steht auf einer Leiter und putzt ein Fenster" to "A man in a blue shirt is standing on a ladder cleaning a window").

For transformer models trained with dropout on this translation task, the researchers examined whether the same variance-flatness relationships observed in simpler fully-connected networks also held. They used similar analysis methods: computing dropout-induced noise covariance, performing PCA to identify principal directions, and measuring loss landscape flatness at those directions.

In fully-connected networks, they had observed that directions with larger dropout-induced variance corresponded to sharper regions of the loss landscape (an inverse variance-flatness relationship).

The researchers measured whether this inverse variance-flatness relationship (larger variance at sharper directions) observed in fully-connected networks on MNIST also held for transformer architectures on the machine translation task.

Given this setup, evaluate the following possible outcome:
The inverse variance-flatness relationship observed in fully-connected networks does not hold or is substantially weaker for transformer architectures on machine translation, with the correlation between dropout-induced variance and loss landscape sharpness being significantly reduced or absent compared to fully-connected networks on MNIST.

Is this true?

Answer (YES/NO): NO